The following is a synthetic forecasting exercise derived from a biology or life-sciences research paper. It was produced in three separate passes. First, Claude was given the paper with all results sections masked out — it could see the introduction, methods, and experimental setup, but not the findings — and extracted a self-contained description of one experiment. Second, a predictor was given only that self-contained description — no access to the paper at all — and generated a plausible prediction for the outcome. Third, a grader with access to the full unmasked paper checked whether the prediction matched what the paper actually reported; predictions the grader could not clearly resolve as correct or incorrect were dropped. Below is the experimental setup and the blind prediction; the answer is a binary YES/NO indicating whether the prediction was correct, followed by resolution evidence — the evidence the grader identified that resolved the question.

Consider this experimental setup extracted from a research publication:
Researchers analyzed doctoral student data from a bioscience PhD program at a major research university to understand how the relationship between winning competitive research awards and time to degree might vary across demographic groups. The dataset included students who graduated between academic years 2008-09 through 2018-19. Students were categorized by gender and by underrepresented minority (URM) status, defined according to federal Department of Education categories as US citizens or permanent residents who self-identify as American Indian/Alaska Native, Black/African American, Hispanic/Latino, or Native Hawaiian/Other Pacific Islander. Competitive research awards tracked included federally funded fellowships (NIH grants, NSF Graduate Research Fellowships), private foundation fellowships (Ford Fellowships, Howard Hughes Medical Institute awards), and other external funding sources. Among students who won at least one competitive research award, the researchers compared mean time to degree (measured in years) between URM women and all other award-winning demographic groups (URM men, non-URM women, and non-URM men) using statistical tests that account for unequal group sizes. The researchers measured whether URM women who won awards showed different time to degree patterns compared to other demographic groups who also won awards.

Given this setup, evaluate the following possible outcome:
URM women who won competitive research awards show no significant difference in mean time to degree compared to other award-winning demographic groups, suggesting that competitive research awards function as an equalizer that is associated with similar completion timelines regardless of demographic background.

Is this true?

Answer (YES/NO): NO